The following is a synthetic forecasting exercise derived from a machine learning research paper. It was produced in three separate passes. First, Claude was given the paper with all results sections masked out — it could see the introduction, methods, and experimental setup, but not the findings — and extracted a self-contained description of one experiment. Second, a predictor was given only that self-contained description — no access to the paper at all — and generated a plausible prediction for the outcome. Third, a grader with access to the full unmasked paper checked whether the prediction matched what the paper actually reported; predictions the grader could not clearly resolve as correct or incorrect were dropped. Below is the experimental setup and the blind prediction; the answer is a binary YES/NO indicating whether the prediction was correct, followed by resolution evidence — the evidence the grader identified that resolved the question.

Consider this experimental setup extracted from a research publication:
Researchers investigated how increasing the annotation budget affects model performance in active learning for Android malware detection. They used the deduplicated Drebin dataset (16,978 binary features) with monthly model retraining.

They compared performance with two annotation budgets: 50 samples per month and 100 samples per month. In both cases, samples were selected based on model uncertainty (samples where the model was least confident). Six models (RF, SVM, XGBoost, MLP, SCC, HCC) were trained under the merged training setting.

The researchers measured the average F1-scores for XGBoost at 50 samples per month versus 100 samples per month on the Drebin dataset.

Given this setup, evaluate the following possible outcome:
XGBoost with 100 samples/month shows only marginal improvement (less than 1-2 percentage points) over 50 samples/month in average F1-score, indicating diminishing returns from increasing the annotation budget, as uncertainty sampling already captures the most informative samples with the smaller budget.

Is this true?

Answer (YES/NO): YES